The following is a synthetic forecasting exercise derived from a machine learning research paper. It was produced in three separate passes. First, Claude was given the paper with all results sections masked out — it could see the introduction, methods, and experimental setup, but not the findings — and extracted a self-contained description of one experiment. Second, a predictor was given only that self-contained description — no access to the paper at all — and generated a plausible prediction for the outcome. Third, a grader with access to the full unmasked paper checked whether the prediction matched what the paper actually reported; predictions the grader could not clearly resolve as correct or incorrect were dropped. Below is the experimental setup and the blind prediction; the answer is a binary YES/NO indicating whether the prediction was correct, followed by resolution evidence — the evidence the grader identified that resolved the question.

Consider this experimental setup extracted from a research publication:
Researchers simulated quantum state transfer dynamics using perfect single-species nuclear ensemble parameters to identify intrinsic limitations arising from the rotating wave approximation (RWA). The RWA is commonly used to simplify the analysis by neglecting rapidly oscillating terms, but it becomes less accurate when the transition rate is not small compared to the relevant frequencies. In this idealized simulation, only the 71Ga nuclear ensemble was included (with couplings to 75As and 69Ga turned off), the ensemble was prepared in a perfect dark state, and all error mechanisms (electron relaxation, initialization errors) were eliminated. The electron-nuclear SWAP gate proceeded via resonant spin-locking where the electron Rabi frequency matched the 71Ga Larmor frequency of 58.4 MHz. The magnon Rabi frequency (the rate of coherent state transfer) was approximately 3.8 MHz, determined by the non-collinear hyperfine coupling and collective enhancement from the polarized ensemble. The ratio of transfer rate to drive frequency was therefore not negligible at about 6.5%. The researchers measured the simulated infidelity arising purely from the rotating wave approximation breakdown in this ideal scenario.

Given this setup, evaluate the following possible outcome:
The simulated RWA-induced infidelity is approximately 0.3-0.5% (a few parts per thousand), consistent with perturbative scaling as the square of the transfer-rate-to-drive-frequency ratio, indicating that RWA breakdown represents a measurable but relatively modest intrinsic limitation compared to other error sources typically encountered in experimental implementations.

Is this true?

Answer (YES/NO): YES